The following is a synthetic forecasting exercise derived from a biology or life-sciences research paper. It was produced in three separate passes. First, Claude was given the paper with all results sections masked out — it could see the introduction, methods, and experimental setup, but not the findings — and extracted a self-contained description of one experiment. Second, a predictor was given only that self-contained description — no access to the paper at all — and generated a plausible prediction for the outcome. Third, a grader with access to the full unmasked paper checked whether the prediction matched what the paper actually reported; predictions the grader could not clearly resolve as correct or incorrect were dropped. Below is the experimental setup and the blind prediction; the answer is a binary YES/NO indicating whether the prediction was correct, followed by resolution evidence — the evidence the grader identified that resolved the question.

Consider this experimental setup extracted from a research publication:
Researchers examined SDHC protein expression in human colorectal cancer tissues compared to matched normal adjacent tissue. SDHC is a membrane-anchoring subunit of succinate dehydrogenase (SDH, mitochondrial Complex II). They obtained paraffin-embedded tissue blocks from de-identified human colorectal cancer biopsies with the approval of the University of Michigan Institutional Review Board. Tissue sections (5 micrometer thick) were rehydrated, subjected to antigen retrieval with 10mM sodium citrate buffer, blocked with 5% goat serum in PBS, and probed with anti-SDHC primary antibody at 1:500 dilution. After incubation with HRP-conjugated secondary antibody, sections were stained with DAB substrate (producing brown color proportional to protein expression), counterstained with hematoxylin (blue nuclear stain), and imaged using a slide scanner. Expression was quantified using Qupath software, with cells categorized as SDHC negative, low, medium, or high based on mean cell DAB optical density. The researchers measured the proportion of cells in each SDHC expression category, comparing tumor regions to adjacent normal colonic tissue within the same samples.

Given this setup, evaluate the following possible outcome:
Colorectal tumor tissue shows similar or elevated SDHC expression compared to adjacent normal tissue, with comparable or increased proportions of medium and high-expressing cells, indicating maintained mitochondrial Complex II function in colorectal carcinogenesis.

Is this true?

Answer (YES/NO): YES